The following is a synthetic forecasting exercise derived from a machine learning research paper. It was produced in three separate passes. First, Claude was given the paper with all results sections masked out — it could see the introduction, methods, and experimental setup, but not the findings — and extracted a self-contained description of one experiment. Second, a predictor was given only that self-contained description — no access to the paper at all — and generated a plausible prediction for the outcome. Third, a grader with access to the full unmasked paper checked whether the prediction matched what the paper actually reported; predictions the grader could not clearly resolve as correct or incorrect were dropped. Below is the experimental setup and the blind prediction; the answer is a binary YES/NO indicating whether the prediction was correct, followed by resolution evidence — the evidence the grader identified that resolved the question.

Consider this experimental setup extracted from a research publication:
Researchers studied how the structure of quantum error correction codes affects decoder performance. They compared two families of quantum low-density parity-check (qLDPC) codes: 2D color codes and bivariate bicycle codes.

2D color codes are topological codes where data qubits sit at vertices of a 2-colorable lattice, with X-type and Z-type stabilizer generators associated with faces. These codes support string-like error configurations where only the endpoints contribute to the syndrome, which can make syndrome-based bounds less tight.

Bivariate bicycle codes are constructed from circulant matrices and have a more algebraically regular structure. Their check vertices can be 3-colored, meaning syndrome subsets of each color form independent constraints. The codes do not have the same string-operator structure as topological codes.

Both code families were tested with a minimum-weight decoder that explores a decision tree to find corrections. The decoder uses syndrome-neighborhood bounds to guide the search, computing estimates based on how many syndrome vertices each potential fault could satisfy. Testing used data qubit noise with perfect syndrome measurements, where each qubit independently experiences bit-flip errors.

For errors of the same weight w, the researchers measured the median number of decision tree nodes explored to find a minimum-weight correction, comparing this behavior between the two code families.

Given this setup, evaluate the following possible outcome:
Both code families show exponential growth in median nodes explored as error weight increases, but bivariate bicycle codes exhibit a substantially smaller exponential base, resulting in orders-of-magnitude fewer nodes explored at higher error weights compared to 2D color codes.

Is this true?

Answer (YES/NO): NO